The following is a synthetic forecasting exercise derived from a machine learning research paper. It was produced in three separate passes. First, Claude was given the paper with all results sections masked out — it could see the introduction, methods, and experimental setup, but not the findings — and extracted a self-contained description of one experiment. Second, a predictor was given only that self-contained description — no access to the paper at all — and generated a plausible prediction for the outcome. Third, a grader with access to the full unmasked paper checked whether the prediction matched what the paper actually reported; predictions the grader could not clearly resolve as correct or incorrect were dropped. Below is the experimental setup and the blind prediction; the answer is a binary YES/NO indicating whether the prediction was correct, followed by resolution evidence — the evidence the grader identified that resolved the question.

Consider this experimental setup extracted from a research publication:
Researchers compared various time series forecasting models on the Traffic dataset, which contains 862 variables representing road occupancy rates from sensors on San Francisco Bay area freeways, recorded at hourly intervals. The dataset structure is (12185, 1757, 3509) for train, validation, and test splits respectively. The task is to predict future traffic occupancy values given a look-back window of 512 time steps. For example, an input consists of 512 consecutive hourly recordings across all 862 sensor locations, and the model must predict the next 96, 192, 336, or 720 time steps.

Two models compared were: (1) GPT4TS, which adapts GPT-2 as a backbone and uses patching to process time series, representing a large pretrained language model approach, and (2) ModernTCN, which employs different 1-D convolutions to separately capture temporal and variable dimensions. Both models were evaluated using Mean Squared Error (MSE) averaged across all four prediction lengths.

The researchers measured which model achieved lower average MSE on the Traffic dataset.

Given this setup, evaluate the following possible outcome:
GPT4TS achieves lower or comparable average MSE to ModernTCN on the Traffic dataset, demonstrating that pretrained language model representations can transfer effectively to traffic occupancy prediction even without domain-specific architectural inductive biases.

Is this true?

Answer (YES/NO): YES